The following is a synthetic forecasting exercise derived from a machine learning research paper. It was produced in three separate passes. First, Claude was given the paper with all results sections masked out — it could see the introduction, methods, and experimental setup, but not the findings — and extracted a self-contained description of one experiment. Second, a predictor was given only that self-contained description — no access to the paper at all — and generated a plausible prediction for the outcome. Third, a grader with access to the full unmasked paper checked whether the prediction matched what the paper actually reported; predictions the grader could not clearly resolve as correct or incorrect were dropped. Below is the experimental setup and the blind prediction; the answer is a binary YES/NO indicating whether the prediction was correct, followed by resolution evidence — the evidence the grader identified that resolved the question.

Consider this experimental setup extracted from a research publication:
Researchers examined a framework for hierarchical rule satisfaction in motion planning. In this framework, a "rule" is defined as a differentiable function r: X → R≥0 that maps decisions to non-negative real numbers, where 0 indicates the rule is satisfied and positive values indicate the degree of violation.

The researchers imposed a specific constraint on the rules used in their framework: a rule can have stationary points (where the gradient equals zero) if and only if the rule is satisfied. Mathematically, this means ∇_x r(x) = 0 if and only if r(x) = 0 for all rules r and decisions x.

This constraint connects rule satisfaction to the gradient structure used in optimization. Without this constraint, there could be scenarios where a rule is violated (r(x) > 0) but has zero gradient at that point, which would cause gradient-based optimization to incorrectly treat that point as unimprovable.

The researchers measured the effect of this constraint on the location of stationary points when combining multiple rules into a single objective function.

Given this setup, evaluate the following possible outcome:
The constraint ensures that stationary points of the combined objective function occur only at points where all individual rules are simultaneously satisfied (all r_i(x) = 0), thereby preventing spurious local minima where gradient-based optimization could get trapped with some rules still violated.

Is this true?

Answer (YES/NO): NO